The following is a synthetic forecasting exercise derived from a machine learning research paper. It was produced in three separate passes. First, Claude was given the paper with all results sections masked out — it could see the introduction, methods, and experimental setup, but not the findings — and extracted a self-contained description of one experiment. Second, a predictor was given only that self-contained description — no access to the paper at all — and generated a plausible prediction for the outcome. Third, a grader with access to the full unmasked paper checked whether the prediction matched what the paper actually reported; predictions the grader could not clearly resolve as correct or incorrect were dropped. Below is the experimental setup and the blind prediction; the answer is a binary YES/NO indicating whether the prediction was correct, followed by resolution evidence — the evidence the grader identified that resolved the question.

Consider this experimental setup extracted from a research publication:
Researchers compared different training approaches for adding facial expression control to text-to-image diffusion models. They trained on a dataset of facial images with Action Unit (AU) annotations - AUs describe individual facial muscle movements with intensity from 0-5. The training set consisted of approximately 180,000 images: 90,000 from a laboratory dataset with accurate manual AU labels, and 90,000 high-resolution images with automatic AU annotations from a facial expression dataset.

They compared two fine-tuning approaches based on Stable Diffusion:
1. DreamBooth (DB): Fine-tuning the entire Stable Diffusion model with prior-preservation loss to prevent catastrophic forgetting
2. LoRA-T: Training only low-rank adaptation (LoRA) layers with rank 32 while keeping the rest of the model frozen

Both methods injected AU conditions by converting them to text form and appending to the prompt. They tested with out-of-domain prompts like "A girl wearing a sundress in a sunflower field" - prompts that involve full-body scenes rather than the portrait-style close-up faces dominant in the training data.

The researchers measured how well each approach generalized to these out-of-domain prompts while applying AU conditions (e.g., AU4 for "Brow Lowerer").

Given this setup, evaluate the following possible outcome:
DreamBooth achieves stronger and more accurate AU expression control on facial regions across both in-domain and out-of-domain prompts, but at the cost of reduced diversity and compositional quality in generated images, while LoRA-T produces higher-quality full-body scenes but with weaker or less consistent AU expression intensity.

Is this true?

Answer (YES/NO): NO